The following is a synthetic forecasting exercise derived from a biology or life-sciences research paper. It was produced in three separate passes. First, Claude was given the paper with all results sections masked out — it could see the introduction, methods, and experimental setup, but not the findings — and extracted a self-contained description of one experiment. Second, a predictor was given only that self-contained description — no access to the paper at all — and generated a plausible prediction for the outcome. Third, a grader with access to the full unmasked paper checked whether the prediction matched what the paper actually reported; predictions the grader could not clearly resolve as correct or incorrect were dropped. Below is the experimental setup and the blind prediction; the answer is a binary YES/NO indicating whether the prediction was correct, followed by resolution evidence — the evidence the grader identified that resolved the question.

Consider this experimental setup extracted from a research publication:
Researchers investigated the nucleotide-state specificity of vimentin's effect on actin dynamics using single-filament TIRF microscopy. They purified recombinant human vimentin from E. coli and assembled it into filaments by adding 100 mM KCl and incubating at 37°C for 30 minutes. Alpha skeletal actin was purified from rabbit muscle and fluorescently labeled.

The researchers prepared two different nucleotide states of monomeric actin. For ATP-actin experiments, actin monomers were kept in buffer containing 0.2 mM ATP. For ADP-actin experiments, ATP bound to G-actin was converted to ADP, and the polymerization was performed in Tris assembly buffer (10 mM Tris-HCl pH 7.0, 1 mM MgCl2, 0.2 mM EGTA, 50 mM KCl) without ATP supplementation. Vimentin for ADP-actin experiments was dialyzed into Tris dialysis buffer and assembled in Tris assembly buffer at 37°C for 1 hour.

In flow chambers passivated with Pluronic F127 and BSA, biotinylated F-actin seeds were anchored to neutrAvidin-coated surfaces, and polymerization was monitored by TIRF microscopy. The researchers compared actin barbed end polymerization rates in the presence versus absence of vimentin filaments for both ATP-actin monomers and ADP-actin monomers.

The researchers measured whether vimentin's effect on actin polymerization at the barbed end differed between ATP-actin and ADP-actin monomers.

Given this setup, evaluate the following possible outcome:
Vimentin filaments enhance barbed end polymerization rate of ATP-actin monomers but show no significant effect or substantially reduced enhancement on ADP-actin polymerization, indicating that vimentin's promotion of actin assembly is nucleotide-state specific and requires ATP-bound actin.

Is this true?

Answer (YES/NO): YES